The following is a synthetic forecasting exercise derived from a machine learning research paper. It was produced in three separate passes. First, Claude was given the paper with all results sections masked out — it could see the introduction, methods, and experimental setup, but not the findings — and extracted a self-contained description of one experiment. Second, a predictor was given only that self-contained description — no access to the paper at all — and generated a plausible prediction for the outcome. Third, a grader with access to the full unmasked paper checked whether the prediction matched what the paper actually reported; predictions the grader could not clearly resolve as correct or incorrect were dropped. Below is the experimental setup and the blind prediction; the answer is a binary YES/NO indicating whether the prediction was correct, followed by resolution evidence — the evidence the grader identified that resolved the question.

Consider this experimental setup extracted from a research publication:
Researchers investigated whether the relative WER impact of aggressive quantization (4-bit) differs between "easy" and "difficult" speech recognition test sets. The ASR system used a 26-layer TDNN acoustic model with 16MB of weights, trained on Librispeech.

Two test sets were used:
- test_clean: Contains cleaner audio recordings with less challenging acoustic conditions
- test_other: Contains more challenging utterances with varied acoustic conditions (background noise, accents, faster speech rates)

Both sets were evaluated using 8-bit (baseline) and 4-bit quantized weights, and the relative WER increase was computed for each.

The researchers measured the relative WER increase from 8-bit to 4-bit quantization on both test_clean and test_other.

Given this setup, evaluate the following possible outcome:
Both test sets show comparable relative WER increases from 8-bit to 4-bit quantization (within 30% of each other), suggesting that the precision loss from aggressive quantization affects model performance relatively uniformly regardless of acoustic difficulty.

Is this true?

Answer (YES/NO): YES